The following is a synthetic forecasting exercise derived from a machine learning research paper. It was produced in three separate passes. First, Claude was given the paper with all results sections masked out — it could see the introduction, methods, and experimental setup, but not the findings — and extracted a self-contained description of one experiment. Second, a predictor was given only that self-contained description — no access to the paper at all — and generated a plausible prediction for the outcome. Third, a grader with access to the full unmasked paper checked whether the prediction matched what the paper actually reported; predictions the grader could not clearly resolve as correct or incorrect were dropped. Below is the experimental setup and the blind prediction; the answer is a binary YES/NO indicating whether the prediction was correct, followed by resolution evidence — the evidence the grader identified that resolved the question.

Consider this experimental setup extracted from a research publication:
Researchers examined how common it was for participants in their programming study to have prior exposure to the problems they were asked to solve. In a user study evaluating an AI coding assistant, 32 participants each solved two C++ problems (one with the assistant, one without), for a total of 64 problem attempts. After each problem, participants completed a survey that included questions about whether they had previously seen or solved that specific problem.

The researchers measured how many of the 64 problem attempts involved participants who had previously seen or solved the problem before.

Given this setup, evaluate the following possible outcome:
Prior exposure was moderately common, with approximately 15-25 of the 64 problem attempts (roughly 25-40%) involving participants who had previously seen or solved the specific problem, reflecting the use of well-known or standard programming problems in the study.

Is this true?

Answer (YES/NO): NO